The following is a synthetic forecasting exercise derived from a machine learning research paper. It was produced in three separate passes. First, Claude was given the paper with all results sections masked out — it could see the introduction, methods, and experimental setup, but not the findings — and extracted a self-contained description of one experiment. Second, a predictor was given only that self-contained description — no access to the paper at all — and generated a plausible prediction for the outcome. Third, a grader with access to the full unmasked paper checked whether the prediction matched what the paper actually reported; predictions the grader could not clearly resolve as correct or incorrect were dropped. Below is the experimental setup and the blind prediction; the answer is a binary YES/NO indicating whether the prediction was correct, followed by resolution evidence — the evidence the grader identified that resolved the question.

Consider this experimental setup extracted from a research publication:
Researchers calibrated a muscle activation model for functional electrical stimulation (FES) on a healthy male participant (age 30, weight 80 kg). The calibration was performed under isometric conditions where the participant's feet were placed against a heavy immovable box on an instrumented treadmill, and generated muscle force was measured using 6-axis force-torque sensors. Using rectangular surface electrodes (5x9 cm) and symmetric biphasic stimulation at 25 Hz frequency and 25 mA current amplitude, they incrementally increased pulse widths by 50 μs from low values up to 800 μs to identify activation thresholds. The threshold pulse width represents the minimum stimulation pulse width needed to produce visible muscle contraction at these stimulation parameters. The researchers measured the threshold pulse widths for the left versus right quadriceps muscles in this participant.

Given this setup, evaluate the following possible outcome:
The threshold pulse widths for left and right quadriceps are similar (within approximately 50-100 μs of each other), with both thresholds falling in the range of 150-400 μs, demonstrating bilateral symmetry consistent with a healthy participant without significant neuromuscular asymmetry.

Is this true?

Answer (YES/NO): NO